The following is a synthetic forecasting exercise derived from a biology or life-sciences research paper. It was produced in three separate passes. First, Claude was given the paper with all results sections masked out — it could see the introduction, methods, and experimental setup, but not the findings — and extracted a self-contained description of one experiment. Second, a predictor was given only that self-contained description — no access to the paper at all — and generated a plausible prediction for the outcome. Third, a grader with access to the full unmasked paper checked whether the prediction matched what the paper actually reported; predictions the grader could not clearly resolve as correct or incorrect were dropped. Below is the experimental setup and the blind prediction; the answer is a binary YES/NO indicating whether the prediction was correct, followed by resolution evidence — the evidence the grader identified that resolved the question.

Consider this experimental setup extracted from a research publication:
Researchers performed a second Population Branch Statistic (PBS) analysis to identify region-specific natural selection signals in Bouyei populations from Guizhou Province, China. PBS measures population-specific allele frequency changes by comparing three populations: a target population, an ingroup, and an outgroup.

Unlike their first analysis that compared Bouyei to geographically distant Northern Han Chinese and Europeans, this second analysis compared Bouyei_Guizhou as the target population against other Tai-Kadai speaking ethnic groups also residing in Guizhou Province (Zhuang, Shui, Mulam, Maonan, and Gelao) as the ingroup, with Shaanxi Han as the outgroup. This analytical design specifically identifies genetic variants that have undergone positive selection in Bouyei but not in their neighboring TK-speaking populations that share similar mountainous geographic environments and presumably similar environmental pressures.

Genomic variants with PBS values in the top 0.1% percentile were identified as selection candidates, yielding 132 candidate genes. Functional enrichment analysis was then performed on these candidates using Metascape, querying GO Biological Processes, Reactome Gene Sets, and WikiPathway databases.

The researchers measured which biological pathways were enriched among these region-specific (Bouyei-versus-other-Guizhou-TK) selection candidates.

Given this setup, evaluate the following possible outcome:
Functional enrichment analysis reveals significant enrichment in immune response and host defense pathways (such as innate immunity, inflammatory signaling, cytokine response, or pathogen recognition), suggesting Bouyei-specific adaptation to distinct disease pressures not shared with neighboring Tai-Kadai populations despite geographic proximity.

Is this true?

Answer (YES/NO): NO